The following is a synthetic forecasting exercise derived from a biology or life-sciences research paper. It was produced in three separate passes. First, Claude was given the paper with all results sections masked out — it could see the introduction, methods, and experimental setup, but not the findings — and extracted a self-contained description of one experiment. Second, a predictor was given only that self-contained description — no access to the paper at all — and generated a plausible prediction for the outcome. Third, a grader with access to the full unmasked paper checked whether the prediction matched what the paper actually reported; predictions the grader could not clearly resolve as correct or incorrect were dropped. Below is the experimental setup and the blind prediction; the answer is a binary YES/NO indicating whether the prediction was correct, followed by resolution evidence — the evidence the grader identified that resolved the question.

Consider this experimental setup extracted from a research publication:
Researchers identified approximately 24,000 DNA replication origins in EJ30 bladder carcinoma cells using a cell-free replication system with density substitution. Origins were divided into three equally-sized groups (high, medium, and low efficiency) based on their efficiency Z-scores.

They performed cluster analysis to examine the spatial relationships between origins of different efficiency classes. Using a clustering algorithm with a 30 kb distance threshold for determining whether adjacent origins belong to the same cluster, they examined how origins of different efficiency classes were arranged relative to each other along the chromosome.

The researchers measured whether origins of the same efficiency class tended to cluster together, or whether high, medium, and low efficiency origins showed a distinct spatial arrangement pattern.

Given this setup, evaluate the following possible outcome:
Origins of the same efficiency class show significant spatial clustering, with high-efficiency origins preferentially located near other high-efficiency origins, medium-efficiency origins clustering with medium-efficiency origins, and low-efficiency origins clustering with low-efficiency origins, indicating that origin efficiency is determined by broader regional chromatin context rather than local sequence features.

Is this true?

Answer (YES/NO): NO